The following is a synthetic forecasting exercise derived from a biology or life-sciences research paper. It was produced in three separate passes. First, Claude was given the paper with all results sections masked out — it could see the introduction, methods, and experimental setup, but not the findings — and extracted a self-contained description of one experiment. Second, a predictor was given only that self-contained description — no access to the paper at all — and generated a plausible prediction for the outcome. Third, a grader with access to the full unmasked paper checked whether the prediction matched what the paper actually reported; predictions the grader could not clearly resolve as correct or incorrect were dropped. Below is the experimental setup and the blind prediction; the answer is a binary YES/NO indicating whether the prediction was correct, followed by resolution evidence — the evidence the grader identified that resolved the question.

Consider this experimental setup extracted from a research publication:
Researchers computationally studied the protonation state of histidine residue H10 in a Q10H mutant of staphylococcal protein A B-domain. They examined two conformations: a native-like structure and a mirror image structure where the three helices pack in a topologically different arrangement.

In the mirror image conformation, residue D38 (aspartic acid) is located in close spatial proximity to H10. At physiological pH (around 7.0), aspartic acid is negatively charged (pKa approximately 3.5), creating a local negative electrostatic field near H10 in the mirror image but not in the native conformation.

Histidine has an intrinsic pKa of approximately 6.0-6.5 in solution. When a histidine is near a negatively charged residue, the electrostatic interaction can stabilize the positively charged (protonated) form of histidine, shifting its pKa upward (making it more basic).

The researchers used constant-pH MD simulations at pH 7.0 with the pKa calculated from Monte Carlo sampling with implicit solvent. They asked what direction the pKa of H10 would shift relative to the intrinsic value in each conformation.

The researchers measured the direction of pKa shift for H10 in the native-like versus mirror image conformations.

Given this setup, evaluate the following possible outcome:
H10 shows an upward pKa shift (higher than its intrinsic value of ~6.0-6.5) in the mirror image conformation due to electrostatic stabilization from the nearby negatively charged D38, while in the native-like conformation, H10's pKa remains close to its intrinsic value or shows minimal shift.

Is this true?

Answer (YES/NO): YES